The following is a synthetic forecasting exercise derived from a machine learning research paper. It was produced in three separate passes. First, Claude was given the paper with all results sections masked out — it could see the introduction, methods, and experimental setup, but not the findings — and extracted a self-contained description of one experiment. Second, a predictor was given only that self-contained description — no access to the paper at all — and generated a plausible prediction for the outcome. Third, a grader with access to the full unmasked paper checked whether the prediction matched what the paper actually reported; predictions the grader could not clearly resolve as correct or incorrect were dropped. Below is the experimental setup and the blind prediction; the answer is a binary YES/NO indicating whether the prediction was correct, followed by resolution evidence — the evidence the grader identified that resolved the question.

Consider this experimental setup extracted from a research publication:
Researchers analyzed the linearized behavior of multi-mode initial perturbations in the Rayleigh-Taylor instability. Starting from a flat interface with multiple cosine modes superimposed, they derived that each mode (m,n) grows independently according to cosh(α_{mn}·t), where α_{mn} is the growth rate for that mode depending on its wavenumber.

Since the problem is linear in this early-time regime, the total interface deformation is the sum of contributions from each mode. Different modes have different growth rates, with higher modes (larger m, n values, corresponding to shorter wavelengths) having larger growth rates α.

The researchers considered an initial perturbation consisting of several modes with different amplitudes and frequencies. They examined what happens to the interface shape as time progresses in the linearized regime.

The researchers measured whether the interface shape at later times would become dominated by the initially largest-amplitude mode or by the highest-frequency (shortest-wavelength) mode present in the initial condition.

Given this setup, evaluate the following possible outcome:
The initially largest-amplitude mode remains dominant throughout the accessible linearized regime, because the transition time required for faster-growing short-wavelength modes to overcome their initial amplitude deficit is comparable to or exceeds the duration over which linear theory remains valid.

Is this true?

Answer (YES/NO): NO